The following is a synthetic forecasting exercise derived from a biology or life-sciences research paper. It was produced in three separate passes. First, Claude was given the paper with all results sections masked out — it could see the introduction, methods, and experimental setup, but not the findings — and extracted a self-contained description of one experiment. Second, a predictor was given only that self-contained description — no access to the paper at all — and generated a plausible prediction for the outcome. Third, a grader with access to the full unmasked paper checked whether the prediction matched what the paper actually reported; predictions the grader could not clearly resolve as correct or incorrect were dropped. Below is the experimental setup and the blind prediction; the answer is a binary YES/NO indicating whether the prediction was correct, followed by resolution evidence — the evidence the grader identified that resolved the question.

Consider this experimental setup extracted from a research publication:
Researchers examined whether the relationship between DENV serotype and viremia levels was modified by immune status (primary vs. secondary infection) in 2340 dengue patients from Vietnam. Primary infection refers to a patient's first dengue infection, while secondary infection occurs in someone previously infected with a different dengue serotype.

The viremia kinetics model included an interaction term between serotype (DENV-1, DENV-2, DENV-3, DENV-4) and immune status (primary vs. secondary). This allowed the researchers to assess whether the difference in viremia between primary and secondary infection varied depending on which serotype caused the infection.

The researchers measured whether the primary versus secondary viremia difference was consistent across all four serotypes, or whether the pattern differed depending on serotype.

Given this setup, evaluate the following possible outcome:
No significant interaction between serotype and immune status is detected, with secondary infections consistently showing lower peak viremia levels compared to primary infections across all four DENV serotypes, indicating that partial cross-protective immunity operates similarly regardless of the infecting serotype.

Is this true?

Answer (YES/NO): NO